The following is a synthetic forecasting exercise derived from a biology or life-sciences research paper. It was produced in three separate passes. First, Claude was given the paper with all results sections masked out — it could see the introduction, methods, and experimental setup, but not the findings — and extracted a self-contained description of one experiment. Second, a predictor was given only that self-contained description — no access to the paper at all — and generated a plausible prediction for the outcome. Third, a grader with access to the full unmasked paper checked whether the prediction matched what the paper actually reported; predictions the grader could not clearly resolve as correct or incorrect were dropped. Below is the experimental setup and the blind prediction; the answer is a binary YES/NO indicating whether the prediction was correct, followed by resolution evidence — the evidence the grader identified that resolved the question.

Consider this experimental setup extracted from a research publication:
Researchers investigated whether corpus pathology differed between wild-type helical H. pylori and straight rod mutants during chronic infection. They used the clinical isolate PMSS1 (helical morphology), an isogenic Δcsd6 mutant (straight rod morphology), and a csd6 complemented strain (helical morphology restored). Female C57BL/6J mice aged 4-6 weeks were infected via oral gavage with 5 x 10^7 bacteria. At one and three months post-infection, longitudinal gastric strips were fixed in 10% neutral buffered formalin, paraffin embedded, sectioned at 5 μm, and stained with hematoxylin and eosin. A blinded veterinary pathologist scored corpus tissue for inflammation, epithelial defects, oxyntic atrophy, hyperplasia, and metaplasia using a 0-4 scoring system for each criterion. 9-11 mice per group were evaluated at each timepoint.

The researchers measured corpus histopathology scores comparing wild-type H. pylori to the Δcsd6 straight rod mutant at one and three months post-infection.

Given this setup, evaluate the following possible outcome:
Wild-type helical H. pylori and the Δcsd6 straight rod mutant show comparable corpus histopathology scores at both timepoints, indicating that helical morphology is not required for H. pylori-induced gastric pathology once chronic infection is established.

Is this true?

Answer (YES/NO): NO